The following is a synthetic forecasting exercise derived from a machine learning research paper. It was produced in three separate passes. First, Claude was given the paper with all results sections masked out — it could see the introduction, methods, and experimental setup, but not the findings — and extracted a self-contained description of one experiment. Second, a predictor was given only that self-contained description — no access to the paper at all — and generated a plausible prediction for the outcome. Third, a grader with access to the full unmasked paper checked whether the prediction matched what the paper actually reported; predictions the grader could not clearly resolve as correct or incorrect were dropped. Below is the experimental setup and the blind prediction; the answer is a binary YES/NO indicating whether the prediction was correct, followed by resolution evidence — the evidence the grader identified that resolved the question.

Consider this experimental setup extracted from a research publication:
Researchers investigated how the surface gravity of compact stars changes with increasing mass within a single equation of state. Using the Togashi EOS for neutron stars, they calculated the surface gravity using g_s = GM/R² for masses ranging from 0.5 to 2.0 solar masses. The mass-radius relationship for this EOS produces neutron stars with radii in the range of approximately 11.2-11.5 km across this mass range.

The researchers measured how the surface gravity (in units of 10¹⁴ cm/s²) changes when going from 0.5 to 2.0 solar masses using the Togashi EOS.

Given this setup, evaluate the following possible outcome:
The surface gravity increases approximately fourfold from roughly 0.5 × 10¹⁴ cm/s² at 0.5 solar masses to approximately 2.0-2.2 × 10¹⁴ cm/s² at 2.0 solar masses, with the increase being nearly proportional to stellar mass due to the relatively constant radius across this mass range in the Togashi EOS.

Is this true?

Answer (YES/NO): YES